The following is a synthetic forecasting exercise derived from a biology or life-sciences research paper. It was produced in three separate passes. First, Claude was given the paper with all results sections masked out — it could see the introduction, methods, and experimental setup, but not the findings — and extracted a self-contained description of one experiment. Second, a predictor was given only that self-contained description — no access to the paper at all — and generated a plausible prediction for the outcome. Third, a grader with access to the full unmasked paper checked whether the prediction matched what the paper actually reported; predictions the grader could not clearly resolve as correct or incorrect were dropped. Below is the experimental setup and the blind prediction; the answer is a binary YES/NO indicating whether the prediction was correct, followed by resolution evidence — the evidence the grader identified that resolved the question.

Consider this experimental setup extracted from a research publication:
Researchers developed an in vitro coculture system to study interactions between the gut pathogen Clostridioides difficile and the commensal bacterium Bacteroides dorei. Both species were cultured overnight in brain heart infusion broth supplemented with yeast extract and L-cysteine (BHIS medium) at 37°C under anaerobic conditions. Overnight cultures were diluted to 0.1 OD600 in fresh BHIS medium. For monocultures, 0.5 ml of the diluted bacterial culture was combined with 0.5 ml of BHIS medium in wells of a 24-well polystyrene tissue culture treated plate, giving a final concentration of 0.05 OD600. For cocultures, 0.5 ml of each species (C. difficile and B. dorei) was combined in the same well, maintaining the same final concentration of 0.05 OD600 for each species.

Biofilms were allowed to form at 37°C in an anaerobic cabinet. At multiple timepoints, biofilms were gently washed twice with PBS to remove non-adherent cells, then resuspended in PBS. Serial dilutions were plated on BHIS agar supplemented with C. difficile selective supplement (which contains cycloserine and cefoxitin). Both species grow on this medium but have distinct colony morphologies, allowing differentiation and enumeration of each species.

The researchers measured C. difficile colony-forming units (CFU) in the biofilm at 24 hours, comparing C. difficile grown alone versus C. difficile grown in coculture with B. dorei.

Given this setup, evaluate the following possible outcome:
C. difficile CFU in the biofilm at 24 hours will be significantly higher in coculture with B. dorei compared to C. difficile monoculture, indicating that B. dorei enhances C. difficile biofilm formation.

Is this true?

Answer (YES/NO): NO